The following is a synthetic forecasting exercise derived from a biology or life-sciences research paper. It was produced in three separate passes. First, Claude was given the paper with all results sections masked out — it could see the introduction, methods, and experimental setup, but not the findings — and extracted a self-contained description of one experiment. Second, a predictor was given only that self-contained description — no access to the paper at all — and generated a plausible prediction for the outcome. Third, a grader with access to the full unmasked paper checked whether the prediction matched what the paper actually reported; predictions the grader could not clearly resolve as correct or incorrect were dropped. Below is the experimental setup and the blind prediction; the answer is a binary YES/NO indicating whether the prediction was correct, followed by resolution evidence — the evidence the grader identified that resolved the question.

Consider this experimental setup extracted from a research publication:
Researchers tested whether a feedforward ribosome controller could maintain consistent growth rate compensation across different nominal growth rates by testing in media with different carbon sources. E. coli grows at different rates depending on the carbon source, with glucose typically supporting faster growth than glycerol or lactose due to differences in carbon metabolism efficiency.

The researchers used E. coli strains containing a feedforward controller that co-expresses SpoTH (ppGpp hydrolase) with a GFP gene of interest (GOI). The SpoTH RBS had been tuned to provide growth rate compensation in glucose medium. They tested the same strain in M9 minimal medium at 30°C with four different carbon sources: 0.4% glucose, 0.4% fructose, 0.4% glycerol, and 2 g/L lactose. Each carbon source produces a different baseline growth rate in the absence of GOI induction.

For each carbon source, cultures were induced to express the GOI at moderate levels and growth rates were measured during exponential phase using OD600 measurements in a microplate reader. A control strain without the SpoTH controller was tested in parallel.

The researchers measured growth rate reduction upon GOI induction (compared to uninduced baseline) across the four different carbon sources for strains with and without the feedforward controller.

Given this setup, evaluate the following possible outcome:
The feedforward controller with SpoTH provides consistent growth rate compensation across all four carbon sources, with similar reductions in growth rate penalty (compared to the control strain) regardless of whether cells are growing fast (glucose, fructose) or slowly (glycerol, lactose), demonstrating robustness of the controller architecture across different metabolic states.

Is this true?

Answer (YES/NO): NO